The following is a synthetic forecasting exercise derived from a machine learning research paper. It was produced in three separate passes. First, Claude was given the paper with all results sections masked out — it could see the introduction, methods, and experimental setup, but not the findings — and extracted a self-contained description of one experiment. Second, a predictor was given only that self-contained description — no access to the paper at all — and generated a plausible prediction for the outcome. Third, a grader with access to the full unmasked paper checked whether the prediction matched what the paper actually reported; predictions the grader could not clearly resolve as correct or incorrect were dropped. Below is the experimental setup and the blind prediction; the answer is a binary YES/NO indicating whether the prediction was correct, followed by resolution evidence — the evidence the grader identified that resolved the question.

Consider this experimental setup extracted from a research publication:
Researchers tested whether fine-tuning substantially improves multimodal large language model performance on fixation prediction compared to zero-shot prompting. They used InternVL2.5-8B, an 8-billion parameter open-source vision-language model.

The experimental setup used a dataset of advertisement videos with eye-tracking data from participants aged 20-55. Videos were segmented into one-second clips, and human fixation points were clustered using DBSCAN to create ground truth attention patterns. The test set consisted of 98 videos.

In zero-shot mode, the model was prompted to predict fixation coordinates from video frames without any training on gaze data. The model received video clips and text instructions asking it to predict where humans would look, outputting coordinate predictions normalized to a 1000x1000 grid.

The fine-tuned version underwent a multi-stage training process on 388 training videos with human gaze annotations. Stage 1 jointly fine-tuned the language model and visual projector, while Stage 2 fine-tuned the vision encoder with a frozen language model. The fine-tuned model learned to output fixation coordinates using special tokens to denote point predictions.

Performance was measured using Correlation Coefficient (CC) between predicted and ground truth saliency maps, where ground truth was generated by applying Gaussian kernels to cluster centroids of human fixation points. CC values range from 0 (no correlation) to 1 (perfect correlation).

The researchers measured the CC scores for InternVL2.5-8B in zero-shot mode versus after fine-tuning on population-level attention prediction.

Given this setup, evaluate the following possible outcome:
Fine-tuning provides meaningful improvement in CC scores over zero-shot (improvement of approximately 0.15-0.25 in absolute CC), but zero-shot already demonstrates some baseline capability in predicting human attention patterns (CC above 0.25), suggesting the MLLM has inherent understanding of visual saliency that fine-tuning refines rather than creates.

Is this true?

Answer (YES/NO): NO